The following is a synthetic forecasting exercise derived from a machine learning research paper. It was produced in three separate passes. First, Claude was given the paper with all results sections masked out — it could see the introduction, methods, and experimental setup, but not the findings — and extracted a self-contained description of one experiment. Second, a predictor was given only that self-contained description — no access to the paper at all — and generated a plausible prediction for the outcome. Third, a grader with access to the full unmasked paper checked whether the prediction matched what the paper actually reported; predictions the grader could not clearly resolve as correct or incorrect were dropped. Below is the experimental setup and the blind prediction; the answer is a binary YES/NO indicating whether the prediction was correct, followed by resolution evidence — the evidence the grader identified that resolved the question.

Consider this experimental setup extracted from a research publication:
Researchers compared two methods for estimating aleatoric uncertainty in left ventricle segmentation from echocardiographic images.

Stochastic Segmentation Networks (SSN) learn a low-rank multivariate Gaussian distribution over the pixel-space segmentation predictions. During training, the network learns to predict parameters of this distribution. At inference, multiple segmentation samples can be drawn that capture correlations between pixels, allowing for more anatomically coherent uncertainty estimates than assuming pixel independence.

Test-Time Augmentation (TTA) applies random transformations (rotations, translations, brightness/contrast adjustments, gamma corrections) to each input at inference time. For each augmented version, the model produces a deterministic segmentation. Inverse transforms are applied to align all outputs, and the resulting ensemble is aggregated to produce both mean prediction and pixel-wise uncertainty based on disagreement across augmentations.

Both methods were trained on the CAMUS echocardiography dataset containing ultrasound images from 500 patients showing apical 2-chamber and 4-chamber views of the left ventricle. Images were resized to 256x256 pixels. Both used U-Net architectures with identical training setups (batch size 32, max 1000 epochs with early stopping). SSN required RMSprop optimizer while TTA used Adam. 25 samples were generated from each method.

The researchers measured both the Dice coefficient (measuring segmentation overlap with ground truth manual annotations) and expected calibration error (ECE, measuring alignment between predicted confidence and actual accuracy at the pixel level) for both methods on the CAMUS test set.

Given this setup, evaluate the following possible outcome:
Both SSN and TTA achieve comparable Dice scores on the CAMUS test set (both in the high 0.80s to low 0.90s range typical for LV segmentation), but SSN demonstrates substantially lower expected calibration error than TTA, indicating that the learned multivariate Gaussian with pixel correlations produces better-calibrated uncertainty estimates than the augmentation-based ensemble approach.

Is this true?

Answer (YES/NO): NO